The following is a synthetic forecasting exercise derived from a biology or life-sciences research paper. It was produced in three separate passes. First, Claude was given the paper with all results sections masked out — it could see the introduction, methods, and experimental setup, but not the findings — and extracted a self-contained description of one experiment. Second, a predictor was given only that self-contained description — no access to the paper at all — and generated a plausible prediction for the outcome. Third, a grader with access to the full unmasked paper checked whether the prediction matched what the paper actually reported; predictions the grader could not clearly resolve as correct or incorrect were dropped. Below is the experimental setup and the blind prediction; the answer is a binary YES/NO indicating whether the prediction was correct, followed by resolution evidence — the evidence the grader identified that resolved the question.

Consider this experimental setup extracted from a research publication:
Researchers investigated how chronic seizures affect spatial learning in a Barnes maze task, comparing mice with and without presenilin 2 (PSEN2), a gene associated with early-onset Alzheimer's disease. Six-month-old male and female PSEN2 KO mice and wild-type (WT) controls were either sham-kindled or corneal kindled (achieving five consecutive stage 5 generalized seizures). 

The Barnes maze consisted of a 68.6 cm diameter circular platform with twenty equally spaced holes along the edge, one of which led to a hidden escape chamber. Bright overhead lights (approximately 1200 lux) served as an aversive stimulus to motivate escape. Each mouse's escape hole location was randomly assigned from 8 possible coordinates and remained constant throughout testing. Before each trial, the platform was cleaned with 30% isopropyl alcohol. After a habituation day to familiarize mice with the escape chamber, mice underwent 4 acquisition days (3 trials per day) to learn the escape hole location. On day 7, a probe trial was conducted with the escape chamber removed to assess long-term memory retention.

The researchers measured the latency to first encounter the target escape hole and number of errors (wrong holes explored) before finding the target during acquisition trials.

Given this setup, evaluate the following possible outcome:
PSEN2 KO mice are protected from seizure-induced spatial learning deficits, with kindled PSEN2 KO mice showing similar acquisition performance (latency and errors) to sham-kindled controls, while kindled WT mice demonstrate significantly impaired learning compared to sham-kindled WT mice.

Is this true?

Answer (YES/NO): NO